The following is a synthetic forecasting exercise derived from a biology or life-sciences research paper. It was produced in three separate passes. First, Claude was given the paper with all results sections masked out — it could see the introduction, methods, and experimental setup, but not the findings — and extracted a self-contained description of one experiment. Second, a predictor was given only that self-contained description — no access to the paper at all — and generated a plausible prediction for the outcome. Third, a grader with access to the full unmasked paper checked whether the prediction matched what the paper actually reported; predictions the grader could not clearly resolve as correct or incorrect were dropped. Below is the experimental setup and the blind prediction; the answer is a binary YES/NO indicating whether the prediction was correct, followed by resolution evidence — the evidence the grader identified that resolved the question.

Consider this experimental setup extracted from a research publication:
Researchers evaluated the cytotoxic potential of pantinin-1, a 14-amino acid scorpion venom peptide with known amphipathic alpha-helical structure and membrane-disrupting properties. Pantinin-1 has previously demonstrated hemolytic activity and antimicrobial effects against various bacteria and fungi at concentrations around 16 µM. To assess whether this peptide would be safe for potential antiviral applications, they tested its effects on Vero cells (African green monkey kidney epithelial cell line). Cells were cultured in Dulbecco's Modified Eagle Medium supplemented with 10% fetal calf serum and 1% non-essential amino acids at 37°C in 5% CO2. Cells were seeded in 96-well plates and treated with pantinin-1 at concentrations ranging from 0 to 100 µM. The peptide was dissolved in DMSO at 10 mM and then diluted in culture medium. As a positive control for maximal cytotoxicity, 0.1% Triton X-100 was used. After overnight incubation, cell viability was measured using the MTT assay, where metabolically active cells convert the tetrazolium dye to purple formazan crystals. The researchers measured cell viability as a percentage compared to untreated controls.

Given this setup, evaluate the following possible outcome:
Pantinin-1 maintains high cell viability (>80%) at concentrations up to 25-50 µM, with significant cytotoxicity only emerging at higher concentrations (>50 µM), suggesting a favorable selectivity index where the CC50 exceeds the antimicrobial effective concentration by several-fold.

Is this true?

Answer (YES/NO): NO